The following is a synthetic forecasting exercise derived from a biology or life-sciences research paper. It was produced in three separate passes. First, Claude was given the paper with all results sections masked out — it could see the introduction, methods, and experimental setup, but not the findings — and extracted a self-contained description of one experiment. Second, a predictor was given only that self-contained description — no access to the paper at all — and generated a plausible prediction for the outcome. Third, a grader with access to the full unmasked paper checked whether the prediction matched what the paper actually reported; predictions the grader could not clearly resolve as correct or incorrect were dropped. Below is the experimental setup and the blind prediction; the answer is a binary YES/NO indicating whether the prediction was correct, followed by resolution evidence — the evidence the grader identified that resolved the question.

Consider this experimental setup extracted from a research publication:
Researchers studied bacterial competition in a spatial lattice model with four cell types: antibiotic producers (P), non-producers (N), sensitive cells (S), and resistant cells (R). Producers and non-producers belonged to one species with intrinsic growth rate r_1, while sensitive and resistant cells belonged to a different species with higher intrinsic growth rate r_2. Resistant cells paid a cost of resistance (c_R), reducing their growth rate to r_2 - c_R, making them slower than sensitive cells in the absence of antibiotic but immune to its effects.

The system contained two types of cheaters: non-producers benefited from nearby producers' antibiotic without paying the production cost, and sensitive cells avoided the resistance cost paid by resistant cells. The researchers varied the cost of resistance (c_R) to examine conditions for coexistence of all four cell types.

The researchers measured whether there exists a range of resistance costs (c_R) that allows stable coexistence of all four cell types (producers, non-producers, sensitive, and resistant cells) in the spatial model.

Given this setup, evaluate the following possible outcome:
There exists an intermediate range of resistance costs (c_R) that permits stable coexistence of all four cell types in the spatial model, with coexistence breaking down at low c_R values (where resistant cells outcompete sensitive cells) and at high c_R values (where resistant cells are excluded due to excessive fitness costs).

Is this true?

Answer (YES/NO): NO